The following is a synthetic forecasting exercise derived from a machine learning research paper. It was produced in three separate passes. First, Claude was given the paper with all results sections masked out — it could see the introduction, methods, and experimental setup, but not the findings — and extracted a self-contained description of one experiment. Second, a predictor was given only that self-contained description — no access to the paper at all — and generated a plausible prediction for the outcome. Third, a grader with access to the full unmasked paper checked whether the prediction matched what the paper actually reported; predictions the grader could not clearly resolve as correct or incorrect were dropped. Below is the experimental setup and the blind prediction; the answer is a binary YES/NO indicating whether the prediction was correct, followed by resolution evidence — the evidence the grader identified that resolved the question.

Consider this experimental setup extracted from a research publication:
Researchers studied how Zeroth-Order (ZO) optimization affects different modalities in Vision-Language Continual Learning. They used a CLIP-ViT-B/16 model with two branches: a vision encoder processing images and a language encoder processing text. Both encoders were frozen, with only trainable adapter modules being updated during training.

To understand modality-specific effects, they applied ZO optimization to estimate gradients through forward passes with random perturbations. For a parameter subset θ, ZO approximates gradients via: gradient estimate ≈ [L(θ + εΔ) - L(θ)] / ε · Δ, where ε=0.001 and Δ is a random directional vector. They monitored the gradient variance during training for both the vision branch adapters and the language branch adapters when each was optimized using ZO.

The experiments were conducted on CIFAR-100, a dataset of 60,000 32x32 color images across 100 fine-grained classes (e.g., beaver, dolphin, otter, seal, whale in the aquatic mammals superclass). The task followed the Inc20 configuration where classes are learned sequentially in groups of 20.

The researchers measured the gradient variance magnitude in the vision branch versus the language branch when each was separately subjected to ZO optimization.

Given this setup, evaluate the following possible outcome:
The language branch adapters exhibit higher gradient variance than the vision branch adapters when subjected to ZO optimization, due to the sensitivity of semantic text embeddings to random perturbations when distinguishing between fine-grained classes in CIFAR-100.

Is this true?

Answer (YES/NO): NO